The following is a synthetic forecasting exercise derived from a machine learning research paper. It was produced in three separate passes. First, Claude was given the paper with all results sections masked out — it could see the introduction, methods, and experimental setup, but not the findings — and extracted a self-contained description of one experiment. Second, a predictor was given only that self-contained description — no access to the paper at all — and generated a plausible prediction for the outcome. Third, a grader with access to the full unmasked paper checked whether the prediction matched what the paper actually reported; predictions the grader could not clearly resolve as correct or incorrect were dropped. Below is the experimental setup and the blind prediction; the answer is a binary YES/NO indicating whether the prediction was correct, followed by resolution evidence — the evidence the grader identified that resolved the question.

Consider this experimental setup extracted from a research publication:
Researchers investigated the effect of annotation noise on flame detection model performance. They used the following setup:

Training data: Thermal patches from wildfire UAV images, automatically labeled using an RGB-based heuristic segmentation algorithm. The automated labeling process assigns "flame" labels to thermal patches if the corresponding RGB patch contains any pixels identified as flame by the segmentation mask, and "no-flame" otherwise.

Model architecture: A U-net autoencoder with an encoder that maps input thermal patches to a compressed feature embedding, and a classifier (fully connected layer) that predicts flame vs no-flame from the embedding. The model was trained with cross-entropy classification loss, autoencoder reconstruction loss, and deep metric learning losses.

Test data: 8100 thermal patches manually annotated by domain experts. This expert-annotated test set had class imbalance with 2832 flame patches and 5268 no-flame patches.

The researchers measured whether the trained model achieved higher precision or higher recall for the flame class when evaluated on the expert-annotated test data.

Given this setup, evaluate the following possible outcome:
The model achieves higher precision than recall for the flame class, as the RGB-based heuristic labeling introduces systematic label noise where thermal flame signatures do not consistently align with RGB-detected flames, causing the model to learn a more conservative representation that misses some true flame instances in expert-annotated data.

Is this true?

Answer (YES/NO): YES